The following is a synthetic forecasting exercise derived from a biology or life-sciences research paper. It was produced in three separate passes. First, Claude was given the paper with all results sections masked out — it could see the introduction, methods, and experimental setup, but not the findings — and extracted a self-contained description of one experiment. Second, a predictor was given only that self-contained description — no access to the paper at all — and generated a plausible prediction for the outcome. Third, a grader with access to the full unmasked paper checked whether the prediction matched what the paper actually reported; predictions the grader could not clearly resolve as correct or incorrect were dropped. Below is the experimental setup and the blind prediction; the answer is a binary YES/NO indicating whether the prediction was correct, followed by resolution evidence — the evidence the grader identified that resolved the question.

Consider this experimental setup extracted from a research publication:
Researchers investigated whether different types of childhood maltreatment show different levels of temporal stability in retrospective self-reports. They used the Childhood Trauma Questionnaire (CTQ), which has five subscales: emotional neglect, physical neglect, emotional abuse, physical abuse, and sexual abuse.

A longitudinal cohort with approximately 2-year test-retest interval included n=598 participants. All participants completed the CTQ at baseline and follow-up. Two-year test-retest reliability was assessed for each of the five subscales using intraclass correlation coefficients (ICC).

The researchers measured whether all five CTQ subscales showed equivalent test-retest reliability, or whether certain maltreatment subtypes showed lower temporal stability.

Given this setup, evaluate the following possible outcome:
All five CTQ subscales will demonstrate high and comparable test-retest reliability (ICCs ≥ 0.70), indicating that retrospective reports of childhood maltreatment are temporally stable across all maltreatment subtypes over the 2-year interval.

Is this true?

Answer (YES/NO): NO